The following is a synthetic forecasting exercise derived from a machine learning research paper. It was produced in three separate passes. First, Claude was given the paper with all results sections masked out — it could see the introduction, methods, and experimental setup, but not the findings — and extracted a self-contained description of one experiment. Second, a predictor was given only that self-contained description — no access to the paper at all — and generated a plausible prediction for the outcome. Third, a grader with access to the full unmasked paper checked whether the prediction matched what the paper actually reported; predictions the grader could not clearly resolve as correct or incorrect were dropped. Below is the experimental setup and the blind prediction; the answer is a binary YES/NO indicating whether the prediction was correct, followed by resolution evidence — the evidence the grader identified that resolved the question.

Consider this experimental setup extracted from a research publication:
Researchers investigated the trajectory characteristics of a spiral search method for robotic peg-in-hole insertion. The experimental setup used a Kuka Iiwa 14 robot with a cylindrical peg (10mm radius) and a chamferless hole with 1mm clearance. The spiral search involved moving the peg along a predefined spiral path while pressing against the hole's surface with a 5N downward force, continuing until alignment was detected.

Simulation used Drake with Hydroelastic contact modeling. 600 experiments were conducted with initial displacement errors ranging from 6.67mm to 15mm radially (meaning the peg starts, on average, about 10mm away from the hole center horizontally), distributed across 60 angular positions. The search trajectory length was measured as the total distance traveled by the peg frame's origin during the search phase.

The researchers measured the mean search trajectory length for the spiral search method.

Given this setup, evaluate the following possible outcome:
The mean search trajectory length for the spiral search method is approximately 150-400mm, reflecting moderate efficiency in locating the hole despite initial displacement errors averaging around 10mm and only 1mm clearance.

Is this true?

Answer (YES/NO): NO